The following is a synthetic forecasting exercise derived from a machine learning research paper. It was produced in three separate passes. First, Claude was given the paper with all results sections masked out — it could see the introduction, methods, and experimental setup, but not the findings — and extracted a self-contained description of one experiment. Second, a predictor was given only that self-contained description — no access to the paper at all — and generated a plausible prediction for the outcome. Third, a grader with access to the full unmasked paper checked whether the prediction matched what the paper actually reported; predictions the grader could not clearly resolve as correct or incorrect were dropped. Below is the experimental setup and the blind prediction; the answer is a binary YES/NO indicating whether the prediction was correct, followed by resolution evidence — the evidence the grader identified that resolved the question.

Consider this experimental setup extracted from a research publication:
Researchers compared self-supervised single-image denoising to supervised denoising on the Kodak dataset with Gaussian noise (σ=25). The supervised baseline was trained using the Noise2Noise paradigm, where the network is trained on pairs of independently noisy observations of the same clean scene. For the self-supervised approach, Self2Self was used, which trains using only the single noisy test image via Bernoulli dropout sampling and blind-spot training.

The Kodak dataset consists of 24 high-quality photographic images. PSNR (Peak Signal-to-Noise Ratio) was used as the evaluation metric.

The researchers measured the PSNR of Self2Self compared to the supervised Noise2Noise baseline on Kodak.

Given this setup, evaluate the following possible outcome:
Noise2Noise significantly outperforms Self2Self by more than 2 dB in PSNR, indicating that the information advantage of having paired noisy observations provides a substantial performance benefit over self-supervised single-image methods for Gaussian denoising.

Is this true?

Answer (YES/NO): NO